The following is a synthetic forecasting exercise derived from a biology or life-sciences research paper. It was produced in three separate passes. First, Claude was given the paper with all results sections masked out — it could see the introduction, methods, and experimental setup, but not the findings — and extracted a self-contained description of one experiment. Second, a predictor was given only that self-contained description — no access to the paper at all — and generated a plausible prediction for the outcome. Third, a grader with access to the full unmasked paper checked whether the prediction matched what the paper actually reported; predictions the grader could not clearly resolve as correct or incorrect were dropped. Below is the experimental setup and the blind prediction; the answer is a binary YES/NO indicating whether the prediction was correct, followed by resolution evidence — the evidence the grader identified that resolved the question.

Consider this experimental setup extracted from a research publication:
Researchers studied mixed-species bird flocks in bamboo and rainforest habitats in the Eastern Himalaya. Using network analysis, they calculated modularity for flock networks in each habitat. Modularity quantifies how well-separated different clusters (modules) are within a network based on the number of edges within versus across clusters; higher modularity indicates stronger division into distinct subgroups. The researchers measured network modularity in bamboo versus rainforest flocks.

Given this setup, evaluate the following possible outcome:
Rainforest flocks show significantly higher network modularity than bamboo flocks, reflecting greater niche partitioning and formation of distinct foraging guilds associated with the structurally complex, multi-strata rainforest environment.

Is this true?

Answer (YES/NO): NO